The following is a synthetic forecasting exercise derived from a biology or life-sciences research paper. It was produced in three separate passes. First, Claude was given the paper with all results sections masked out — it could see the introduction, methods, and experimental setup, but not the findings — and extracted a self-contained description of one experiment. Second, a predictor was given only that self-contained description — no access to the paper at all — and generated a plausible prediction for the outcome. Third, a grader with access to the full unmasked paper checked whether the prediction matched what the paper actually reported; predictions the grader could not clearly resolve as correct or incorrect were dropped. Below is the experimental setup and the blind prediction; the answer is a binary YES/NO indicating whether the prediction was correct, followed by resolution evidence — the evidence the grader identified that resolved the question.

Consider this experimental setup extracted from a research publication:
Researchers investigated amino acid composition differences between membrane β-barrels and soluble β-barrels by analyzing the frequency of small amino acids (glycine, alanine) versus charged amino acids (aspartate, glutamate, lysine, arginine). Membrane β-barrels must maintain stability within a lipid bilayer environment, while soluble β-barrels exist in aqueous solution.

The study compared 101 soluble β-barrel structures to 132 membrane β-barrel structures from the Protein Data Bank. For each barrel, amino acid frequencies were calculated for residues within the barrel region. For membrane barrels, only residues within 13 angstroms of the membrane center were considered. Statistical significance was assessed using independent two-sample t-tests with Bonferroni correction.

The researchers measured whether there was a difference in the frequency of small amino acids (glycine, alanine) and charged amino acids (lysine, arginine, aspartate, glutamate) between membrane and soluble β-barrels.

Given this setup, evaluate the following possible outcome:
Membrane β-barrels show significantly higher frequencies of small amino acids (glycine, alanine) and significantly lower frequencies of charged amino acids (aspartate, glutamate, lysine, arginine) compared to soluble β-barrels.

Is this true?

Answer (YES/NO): NO